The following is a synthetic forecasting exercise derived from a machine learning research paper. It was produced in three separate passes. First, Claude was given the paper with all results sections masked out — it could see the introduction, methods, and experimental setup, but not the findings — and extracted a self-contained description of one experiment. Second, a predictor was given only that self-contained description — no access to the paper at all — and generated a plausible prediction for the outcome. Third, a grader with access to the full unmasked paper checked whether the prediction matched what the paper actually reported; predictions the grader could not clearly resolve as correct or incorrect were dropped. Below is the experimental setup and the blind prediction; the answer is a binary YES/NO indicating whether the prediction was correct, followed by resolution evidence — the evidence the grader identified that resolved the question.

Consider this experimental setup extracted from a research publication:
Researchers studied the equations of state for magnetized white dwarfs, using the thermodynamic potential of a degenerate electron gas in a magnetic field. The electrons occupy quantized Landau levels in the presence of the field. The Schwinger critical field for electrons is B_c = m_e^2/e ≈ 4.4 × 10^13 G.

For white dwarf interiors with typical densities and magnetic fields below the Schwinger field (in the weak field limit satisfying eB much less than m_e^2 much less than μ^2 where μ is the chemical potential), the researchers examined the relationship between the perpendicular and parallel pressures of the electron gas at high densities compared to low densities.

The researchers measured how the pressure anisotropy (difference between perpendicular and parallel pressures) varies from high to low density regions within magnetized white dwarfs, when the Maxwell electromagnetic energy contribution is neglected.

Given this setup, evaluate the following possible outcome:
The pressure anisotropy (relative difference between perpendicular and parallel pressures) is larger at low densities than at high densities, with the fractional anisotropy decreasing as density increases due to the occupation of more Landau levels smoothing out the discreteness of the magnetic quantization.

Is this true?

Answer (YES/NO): YES